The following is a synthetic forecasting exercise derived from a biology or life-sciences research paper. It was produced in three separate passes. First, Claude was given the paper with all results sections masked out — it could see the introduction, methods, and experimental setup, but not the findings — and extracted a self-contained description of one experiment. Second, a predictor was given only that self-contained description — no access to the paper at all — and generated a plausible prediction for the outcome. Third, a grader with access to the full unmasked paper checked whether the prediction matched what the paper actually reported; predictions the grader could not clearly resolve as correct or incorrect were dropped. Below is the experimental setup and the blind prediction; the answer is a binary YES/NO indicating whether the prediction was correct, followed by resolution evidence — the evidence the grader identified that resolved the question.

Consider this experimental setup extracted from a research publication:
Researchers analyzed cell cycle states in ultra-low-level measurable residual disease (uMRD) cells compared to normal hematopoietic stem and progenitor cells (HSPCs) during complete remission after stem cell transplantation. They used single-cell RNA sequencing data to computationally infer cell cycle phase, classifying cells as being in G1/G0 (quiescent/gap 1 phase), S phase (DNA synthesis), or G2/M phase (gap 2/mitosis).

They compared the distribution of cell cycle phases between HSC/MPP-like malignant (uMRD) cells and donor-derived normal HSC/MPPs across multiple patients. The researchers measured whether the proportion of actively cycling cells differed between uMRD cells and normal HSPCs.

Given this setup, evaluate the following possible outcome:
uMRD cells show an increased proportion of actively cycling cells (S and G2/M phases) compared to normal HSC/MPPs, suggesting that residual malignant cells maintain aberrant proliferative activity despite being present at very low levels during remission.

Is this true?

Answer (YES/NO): NO